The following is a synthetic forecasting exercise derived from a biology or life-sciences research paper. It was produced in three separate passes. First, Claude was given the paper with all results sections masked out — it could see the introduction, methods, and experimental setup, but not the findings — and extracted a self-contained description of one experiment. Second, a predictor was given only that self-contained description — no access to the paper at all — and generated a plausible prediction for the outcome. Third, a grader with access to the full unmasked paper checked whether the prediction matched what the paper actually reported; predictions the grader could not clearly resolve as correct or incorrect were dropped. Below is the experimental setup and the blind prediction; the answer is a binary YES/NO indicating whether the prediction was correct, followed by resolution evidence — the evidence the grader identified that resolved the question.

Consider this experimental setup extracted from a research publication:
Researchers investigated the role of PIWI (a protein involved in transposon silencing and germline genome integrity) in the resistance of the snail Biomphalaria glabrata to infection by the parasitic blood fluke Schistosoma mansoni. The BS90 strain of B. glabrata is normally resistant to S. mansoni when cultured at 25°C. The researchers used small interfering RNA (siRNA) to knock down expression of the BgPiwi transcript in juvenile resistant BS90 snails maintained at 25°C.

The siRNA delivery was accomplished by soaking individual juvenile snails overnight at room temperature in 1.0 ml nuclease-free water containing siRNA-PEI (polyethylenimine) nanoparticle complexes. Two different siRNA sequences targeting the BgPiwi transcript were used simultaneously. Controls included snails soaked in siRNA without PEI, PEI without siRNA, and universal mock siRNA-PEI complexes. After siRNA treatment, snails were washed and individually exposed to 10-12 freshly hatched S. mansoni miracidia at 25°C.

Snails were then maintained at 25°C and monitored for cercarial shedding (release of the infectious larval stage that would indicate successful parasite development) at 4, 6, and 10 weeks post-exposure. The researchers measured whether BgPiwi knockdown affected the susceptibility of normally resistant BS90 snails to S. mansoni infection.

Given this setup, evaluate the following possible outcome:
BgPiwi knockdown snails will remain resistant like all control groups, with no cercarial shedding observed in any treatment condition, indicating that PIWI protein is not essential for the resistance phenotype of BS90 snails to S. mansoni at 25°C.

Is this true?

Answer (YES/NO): NO